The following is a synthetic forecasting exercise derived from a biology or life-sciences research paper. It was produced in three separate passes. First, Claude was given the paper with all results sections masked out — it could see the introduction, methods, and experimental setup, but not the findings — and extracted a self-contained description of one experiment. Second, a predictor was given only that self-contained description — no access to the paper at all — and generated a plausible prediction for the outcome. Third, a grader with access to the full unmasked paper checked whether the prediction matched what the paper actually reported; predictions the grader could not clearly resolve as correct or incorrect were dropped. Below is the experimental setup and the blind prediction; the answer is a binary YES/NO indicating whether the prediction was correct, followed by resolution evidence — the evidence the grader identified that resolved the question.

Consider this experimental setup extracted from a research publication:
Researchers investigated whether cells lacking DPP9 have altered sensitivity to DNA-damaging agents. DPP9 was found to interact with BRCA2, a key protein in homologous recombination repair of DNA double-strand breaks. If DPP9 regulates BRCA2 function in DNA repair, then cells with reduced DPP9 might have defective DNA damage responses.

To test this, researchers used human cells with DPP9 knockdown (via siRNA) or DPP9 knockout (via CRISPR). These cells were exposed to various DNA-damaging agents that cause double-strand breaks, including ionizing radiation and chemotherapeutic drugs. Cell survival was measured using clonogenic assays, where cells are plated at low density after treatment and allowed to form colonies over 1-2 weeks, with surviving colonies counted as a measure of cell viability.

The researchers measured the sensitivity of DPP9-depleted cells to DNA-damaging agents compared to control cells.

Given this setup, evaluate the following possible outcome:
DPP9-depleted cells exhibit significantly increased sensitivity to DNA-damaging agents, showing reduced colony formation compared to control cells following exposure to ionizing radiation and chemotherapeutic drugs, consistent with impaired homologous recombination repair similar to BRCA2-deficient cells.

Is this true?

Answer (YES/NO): YES